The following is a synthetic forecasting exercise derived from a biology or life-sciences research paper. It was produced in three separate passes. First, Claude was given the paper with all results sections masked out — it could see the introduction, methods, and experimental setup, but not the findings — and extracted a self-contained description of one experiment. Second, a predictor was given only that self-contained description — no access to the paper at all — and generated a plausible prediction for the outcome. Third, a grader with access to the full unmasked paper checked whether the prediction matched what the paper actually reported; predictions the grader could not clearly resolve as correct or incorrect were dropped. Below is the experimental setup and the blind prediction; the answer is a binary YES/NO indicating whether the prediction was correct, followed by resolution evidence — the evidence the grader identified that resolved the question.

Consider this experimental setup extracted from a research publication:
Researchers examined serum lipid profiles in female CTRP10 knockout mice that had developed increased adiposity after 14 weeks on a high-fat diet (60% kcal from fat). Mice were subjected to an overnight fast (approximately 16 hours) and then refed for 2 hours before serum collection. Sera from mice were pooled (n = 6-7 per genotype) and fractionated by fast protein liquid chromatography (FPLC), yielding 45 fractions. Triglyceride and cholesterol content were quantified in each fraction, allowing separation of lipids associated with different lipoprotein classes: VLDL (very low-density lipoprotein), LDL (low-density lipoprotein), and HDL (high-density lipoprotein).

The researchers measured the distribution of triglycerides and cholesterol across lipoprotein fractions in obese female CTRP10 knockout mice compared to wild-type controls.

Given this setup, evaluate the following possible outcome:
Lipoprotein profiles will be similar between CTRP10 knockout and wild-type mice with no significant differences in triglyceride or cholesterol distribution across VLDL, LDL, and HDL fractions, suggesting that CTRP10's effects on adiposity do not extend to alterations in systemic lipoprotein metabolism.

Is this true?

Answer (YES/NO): YES